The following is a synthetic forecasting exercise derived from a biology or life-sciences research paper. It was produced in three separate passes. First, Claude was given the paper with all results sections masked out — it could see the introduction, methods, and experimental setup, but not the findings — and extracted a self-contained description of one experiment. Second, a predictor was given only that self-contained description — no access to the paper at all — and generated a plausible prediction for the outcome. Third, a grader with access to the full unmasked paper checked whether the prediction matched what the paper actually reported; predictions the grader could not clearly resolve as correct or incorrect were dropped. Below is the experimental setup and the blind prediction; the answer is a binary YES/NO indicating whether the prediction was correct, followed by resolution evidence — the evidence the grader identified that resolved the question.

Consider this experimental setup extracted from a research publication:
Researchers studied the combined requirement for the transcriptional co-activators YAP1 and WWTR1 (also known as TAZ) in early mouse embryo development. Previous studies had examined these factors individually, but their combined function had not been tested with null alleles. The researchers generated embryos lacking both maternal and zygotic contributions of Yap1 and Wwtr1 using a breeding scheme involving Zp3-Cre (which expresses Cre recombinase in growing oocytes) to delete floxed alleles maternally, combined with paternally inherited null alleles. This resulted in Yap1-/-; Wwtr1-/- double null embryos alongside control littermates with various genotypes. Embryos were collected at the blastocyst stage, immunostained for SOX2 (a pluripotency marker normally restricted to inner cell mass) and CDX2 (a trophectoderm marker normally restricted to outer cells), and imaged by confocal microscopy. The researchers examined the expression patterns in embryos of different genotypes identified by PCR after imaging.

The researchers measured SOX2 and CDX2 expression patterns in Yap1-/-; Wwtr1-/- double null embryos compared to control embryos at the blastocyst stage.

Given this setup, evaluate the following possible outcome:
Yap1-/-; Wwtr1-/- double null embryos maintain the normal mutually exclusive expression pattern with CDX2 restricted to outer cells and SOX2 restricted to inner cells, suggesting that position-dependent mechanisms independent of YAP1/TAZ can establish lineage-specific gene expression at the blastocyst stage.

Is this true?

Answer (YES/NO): NO